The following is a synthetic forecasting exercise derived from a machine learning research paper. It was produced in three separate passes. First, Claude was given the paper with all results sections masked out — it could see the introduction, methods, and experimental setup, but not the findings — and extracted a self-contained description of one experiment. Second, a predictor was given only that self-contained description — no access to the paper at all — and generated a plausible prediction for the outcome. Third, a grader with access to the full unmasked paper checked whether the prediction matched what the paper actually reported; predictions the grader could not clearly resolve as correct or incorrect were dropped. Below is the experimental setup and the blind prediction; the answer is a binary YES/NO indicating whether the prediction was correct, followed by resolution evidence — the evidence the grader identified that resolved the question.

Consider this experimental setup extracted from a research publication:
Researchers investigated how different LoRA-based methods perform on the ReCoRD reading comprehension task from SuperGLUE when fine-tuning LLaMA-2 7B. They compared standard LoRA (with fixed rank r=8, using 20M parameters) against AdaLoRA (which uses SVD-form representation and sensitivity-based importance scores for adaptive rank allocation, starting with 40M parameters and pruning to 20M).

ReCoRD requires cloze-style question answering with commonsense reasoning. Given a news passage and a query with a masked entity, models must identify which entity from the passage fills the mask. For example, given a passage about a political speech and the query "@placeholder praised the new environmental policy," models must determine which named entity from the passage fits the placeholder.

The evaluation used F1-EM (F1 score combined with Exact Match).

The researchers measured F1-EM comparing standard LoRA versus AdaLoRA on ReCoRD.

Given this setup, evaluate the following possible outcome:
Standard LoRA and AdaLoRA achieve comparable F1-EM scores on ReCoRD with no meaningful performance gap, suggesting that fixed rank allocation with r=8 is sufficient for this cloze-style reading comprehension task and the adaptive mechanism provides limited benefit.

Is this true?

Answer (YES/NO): YES